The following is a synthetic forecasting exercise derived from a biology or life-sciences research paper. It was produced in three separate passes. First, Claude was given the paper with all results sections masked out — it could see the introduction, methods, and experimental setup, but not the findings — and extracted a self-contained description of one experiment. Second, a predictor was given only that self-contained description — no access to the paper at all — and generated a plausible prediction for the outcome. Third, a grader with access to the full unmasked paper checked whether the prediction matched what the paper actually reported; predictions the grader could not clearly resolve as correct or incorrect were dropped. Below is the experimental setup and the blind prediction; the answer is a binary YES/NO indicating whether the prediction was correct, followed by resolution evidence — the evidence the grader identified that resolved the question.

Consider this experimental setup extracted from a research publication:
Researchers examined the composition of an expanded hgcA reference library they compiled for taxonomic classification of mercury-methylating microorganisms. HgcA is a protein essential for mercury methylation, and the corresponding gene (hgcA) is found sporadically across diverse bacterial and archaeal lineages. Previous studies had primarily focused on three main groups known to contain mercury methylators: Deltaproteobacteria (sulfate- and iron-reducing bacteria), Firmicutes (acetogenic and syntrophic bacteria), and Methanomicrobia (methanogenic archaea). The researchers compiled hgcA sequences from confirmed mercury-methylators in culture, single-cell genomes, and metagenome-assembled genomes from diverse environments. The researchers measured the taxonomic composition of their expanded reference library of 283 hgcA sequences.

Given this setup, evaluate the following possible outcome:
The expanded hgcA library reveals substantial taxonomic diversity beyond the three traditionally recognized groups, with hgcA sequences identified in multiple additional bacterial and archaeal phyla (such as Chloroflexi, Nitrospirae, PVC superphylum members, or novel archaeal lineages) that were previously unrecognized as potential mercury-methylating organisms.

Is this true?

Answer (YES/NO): YES